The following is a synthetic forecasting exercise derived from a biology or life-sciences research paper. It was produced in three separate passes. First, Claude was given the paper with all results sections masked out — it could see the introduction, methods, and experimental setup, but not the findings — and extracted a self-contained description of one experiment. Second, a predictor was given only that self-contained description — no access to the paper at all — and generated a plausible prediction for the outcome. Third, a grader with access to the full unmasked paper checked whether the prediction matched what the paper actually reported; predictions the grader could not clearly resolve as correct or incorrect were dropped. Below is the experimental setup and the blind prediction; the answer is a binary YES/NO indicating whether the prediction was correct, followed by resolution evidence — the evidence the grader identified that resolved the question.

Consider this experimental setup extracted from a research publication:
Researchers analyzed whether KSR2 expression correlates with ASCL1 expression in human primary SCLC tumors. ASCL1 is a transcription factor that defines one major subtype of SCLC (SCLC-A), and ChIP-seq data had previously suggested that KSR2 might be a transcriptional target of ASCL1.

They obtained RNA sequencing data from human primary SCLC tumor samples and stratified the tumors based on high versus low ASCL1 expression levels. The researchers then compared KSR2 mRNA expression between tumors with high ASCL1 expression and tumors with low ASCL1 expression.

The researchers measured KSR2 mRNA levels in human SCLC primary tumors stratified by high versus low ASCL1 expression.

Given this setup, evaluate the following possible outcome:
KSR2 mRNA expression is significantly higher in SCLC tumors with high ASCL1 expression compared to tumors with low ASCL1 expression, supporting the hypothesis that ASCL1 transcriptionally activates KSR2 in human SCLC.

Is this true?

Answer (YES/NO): YES